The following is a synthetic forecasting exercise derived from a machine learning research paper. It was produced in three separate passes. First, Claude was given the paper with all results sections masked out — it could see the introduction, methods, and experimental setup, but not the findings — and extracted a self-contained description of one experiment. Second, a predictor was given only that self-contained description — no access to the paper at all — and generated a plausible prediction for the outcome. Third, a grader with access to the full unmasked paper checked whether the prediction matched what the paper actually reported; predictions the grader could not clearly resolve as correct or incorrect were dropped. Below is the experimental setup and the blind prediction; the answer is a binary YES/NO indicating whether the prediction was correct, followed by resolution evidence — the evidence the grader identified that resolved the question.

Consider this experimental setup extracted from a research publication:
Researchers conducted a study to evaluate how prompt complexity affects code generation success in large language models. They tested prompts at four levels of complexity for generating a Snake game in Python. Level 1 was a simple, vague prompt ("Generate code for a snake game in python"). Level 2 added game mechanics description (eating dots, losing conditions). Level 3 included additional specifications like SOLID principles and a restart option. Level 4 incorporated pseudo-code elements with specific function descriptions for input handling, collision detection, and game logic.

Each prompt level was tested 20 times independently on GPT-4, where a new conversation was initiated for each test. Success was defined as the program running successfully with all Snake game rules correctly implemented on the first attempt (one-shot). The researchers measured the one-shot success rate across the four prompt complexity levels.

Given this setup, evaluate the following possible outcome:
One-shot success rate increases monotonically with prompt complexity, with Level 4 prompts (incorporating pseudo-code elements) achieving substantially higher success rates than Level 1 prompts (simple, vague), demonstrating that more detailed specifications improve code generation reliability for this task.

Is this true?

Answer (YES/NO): NO